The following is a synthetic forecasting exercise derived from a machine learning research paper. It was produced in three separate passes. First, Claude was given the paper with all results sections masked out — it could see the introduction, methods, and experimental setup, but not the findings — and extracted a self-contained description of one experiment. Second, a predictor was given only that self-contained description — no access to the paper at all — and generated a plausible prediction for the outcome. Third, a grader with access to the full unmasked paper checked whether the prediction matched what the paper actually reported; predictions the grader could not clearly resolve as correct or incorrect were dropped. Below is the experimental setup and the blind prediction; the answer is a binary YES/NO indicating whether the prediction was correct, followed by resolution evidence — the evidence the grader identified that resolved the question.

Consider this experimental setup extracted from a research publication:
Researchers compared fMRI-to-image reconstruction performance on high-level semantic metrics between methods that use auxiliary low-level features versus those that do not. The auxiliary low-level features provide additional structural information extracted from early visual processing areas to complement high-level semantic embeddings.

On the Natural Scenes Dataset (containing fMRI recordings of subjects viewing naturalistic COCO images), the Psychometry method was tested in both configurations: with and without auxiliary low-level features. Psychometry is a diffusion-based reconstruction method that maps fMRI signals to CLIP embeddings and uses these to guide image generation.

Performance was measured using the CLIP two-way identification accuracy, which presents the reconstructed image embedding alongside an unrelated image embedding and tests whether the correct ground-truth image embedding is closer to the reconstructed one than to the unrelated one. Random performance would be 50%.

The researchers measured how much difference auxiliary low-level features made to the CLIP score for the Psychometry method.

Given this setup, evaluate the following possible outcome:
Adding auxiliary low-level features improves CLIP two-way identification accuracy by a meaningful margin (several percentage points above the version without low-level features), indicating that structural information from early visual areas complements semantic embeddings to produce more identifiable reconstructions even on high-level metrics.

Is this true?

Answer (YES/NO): NO